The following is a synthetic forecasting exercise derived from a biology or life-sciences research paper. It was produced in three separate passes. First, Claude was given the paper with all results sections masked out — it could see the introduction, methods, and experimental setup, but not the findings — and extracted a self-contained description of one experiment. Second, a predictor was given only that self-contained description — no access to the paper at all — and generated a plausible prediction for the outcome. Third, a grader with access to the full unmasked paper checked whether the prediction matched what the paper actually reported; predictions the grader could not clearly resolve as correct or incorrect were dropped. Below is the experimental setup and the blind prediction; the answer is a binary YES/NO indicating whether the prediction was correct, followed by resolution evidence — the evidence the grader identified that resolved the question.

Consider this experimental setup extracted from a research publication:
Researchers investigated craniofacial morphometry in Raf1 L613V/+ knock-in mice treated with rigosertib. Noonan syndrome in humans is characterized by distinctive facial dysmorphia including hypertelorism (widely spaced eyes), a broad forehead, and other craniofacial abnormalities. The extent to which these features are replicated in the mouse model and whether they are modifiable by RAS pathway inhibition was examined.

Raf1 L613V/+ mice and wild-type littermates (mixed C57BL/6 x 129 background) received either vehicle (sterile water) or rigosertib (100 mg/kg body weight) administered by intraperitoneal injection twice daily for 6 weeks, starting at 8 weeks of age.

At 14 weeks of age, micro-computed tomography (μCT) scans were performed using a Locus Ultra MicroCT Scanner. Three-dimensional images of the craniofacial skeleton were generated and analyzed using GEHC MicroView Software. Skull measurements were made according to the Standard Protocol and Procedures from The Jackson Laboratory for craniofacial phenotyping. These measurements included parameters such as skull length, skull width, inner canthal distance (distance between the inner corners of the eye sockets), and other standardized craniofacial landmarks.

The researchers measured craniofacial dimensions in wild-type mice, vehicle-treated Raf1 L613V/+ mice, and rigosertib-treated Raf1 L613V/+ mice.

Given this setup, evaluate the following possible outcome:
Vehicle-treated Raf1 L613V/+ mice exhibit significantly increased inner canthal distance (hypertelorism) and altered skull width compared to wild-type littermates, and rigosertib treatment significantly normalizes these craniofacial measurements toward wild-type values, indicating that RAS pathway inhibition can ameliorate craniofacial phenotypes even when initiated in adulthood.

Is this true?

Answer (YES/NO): NO